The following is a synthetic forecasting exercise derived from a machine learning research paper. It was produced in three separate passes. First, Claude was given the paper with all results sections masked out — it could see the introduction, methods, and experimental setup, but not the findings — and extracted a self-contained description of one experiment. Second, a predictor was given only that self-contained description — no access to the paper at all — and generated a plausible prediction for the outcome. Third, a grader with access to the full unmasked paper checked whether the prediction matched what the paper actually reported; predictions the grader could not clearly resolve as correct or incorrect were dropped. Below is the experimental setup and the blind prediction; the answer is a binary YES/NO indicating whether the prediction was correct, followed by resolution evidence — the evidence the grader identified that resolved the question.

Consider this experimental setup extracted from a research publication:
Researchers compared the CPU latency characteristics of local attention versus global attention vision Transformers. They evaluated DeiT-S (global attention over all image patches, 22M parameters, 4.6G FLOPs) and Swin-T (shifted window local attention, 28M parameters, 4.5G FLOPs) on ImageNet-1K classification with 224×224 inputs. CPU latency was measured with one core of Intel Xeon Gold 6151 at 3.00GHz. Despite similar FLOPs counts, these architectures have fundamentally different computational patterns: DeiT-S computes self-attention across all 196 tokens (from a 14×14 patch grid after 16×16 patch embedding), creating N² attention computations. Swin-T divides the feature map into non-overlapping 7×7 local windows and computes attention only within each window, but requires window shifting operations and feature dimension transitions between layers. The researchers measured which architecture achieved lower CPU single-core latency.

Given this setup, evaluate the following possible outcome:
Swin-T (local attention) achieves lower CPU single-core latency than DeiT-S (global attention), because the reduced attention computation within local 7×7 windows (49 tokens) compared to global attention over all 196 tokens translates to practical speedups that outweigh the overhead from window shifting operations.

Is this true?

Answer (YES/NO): NO